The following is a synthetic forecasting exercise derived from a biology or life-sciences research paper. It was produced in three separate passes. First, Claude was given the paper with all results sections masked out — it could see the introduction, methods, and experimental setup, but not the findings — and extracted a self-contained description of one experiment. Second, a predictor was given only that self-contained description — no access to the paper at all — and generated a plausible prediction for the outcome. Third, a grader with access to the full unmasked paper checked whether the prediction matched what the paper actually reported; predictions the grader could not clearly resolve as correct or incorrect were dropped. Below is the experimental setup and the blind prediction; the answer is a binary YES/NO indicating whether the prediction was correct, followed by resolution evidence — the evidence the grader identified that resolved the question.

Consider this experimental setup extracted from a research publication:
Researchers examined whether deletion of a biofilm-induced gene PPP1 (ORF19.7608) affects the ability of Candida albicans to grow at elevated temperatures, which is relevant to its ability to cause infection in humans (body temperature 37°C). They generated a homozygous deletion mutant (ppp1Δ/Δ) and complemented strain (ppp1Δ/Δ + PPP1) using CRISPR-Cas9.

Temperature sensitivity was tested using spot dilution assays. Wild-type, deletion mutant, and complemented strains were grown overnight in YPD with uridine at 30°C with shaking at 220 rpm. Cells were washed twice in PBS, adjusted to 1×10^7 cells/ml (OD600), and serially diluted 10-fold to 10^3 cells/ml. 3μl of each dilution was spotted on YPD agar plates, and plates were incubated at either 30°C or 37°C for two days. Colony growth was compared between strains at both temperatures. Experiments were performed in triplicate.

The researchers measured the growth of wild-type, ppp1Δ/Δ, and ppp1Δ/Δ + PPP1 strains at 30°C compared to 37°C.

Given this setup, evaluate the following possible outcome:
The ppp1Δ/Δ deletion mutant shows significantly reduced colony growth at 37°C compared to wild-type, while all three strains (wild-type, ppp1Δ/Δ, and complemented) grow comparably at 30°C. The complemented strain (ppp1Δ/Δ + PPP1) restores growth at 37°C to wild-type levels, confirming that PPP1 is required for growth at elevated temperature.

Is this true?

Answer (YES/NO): NO